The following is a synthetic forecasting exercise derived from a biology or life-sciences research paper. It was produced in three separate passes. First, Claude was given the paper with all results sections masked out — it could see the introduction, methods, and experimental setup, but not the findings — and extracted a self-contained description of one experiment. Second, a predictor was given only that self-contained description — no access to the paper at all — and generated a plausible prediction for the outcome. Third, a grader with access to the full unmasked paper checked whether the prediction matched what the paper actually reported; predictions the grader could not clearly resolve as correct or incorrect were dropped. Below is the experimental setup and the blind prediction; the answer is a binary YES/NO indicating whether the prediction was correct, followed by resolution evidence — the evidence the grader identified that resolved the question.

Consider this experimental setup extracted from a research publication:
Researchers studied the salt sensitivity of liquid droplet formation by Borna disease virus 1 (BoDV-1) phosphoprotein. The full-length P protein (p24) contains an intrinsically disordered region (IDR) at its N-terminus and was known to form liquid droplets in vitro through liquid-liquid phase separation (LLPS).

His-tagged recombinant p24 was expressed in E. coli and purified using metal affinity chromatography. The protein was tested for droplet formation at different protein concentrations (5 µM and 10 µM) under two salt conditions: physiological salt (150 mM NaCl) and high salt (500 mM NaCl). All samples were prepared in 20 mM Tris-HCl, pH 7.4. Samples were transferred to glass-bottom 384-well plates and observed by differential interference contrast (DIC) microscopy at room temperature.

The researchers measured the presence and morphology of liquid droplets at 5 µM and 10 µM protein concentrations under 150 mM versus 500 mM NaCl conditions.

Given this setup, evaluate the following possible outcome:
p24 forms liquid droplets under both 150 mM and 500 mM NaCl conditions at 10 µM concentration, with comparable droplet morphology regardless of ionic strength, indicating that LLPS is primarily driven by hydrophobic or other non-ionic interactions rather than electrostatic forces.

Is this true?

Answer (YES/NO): NO